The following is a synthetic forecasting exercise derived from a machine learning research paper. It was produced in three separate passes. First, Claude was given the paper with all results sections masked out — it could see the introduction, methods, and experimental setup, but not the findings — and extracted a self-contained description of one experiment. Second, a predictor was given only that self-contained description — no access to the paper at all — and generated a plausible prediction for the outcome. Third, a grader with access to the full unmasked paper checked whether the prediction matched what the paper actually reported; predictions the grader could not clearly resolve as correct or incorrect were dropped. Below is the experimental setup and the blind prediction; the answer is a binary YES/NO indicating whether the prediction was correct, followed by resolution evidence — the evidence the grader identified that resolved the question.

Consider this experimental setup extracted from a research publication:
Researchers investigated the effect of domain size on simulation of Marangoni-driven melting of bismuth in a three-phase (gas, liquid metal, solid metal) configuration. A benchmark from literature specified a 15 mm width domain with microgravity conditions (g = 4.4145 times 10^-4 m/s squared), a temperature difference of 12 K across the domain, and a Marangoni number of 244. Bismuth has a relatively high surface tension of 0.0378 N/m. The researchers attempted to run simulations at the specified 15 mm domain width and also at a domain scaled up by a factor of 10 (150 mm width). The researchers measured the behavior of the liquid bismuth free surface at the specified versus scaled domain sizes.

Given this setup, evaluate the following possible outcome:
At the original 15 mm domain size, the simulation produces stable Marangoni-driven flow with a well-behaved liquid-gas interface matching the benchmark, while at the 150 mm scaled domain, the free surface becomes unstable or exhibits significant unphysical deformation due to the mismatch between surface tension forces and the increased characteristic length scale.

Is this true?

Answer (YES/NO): NO